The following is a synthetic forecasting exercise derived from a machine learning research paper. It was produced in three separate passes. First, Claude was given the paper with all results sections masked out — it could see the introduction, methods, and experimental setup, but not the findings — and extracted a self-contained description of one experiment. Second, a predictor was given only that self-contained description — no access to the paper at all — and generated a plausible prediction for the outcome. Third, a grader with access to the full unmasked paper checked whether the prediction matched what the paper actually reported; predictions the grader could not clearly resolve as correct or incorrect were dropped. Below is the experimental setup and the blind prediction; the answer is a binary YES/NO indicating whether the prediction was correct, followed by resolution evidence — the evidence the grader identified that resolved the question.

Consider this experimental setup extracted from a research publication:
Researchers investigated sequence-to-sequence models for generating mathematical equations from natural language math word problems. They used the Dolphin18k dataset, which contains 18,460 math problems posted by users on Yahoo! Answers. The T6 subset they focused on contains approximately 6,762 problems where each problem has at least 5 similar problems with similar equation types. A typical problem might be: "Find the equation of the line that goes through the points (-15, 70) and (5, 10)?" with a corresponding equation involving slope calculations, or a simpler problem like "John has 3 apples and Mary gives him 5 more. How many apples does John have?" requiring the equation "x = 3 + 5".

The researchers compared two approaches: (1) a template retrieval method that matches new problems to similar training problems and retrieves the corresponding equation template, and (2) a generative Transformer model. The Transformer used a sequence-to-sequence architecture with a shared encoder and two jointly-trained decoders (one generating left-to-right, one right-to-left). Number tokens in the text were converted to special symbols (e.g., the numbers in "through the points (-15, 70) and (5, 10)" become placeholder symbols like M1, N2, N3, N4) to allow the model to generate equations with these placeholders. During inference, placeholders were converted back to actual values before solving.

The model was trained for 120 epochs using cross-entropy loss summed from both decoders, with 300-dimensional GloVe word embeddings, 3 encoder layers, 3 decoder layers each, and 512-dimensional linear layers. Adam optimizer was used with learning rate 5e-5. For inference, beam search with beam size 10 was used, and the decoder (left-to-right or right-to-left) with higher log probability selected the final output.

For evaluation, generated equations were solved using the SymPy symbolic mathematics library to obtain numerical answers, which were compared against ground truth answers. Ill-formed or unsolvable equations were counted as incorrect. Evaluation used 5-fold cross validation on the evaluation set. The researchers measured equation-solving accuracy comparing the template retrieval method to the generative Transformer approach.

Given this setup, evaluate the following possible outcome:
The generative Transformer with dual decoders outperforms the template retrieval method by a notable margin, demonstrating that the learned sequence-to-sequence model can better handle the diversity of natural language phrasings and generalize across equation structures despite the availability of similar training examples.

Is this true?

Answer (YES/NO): NO